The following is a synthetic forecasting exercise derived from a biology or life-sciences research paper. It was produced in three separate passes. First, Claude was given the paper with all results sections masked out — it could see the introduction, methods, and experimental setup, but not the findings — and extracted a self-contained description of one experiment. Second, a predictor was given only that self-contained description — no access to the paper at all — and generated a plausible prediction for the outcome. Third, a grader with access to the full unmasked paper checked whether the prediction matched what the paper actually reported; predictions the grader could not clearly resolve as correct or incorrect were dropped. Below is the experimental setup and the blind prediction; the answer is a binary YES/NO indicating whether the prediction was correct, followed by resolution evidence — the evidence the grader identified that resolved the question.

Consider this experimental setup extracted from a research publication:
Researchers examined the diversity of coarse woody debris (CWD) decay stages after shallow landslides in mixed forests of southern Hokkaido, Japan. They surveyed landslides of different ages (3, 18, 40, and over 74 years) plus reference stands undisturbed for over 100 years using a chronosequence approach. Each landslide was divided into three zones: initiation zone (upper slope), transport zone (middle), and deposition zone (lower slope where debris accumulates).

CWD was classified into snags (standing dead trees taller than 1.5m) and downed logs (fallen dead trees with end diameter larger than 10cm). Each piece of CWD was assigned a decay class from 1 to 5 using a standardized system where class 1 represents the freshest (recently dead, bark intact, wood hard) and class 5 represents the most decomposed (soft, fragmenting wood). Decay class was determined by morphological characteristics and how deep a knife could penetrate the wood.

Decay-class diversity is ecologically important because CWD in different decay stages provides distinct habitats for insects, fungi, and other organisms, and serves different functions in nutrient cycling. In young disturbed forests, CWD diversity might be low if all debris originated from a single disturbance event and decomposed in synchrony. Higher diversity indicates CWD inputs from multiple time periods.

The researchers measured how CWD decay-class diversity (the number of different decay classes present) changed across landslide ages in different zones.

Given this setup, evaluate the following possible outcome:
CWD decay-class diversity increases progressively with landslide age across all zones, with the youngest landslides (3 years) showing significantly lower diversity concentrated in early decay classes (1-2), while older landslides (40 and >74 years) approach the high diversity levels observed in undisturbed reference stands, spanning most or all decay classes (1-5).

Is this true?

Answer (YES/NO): NO